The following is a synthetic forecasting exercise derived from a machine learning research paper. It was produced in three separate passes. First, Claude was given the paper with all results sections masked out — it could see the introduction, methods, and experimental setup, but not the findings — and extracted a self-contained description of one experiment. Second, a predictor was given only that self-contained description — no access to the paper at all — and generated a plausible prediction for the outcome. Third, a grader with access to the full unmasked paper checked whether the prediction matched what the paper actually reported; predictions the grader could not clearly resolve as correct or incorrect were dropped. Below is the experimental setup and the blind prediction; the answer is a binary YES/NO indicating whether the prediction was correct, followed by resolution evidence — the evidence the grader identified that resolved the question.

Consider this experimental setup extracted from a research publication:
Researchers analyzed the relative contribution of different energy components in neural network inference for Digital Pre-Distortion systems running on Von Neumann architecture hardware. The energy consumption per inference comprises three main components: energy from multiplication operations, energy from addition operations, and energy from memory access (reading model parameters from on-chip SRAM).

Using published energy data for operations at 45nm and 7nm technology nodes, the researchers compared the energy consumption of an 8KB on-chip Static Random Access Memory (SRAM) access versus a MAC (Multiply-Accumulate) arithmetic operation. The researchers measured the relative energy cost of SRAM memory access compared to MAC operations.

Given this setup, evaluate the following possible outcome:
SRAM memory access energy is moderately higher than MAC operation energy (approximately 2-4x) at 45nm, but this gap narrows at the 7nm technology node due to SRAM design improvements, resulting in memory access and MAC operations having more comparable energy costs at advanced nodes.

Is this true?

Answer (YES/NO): NO